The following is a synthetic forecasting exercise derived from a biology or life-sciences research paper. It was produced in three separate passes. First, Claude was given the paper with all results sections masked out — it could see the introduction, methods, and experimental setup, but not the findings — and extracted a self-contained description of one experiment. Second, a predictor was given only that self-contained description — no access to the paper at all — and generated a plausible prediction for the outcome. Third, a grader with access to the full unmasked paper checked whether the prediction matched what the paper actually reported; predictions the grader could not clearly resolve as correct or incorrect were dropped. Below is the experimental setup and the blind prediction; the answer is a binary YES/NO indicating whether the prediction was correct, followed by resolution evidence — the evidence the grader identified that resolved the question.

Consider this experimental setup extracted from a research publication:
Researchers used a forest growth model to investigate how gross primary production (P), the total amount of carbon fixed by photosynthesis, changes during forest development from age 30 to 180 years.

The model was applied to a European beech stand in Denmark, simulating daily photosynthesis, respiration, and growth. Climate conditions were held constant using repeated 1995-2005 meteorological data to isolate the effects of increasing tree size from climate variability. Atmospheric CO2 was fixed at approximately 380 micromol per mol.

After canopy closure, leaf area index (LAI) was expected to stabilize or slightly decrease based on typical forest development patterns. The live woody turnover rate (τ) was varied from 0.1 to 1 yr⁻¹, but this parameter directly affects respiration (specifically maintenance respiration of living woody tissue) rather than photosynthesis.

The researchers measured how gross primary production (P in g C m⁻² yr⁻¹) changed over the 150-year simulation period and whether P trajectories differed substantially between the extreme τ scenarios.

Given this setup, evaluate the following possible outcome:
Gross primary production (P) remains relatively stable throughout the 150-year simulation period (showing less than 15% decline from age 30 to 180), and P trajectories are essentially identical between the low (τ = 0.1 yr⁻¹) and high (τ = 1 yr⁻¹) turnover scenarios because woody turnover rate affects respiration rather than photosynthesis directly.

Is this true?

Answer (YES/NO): NO